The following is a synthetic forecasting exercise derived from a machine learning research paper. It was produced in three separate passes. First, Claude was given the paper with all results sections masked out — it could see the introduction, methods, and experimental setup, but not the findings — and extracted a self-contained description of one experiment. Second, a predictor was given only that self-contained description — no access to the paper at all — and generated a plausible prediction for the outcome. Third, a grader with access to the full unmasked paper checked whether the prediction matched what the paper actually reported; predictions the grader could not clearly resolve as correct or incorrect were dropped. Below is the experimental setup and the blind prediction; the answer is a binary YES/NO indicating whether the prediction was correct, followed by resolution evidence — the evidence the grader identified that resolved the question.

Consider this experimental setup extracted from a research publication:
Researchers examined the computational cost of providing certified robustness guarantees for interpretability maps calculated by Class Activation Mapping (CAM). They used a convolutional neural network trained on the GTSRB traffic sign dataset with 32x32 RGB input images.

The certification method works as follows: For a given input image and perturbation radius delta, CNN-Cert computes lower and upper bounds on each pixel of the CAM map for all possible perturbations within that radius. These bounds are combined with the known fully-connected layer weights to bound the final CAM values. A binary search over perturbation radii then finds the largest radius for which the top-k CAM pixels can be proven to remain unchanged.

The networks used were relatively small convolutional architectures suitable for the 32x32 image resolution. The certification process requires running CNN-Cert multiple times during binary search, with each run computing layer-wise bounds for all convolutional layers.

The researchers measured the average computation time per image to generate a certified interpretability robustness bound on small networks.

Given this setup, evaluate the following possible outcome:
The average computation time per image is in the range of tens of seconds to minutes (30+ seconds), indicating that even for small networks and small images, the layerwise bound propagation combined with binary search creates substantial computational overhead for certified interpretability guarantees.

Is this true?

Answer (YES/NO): YES